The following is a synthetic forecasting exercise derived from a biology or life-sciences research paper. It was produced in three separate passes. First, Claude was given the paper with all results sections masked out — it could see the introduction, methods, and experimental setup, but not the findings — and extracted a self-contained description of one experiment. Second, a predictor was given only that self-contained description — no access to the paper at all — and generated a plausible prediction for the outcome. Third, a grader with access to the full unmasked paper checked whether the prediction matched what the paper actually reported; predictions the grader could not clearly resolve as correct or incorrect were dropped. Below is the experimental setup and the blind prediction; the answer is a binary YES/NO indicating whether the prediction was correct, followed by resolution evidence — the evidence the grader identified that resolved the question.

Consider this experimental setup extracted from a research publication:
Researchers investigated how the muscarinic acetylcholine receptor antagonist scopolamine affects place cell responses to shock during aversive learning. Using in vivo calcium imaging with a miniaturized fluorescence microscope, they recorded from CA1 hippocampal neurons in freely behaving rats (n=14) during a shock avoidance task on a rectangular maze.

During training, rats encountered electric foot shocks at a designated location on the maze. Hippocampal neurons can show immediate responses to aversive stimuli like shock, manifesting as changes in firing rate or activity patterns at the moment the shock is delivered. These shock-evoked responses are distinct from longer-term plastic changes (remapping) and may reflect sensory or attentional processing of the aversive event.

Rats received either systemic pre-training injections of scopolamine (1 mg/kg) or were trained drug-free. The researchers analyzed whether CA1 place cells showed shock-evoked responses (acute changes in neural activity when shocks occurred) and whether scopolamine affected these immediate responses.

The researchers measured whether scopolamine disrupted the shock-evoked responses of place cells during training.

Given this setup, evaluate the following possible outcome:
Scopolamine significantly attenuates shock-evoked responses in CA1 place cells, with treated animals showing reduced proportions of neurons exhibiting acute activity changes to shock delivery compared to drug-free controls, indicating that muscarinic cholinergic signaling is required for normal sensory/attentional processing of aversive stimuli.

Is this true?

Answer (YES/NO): NO